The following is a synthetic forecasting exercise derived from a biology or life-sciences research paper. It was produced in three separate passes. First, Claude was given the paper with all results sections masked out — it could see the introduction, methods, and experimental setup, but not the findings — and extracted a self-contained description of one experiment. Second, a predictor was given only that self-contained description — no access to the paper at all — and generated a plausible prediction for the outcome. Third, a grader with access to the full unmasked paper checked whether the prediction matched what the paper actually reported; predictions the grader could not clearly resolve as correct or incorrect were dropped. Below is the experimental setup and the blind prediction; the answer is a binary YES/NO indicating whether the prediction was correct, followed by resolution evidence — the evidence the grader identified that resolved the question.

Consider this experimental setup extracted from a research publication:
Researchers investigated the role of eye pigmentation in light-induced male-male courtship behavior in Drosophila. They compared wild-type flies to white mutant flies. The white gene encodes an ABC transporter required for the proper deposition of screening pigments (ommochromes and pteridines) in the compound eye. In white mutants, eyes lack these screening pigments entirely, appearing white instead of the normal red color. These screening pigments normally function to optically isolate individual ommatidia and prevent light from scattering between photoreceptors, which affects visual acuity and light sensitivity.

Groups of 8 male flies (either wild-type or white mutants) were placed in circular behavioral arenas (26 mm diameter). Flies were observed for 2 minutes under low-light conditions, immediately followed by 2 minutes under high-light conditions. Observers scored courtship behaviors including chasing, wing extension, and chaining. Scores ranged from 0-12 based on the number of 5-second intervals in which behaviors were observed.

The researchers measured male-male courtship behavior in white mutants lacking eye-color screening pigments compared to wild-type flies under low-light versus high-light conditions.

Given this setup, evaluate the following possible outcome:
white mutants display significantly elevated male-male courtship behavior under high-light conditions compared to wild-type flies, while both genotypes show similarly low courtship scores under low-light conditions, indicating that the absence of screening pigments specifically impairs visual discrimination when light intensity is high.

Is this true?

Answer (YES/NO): NO